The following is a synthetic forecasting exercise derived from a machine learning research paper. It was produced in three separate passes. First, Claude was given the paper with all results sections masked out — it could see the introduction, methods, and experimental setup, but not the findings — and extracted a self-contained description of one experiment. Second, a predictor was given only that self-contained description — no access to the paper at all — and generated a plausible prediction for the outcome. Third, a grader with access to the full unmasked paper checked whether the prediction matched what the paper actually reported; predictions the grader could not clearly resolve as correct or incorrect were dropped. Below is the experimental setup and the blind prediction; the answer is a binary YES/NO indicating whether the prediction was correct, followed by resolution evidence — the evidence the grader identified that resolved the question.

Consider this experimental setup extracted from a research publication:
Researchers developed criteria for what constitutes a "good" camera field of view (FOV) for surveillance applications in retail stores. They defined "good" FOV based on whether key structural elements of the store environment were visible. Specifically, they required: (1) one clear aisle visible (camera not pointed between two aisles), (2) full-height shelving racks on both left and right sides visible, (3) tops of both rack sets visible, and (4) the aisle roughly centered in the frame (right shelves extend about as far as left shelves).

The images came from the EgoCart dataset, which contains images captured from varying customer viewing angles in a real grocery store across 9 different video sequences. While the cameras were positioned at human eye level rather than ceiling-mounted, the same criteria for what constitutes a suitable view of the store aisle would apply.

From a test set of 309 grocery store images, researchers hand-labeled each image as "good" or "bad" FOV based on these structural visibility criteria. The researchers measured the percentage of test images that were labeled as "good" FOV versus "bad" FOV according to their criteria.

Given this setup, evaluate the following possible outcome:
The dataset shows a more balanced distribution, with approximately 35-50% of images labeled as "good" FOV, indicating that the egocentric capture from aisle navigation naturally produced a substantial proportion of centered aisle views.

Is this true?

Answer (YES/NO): NO